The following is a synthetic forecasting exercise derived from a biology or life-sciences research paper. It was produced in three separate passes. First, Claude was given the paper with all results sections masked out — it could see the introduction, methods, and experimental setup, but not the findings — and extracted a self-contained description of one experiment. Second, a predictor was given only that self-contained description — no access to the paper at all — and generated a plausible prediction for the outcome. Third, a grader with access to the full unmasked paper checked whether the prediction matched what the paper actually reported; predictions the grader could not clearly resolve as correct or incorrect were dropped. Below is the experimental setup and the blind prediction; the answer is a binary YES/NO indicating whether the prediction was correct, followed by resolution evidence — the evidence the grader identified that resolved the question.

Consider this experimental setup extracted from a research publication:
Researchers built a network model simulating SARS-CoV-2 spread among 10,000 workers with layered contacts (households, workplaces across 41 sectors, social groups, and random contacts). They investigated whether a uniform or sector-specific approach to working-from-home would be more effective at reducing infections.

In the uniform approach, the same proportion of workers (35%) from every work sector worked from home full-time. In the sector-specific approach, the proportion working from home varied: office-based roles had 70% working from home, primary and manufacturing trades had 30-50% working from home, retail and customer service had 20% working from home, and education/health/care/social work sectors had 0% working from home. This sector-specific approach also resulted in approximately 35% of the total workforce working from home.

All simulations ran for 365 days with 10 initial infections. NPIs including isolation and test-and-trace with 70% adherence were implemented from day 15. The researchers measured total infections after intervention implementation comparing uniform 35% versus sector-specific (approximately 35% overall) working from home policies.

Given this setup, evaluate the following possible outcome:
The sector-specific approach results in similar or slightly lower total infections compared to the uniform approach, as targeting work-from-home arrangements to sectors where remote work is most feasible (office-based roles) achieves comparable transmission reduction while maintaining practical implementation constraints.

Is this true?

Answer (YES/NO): NO